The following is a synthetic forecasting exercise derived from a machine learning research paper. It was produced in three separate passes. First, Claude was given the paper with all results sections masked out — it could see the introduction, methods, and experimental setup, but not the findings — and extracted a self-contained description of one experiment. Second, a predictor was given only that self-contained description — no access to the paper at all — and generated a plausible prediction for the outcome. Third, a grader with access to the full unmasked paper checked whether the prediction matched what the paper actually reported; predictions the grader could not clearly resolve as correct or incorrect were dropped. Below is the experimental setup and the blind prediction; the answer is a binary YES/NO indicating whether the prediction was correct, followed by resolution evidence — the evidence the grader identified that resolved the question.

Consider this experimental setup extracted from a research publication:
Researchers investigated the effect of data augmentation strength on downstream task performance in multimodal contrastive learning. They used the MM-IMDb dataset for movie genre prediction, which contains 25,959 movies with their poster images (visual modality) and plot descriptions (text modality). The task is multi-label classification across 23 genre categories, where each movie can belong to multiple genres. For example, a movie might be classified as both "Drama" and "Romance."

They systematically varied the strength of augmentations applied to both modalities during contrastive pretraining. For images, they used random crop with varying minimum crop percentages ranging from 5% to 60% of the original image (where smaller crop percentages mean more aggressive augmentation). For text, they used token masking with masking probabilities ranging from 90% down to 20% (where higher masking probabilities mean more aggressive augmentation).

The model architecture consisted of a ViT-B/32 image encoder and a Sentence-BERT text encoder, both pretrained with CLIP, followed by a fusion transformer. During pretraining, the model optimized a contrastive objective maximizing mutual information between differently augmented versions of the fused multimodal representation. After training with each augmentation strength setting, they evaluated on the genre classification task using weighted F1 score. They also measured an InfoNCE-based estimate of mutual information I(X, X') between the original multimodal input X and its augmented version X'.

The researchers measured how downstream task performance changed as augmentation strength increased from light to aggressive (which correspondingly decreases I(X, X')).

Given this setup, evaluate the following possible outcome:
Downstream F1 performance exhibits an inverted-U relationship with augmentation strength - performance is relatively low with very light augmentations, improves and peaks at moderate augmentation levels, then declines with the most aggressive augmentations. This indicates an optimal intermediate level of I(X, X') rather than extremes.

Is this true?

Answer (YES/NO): YES